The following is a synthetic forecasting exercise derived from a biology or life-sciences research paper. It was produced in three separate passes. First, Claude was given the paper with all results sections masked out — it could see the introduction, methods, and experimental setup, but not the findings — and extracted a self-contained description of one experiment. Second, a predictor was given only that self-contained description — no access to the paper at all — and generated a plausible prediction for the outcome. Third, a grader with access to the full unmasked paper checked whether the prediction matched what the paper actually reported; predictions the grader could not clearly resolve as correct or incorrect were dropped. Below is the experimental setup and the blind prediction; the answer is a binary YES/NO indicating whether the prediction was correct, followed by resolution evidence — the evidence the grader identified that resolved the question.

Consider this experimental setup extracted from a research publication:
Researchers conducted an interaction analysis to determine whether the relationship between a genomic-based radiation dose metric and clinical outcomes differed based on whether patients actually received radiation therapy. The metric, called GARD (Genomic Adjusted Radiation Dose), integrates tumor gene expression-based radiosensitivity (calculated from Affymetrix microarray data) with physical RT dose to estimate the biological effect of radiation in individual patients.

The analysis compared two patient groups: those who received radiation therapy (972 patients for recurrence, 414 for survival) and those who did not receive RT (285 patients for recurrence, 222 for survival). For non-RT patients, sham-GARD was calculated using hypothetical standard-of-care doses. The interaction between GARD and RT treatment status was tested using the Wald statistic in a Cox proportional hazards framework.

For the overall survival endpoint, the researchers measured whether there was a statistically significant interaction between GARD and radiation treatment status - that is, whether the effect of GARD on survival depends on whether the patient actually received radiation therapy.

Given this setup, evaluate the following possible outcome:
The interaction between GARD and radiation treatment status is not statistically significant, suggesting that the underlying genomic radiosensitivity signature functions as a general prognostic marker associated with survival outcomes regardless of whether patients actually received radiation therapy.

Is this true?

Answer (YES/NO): NO